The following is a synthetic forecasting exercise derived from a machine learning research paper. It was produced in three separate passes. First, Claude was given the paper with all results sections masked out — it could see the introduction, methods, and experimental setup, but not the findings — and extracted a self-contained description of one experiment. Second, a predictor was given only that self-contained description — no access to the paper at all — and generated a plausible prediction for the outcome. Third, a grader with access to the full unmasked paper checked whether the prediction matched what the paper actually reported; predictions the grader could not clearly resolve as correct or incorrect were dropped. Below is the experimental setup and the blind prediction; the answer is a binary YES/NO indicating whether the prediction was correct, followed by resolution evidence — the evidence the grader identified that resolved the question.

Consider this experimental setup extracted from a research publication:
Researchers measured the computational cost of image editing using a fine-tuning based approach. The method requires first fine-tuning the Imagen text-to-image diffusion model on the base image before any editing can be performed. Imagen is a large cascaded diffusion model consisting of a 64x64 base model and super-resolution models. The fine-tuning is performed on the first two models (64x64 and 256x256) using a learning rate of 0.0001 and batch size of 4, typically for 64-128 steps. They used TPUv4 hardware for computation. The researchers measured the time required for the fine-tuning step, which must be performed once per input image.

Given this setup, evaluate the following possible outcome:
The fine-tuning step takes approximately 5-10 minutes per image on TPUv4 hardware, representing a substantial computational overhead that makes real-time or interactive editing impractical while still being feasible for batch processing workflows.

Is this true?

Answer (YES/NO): NO